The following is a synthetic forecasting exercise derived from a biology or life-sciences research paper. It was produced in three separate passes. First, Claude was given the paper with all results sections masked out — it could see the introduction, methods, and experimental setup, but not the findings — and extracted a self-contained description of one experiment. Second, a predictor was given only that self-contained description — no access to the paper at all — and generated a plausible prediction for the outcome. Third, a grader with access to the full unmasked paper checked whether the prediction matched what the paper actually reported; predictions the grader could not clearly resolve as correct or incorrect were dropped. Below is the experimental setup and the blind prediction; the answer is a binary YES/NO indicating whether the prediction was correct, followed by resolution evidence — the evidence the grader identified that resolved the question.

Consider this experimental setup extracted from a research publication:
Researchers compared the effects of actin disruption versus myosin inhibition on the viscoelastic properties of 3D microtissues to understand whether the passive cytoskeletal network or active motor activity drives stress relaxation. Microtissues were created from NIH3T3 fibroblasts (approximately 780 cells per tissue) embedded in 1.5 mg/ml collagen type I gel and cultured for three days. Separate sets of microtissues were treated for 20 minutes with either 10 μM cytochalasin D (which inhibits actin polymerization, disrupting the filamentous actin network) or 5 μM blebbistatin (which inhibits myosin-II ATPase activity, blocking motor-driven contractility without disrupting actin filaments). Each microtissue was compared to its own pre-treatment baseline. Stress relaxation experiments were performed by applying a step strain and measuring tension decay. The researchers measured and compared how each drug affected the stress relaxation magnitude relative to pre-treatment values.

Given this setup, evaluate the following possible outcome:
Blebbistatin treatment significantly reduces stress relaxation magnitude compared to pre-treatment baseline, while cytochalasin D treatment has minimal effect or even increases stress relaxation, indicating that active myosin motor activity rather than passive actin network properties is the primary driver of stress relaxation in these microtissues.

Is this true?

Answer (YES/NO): NO